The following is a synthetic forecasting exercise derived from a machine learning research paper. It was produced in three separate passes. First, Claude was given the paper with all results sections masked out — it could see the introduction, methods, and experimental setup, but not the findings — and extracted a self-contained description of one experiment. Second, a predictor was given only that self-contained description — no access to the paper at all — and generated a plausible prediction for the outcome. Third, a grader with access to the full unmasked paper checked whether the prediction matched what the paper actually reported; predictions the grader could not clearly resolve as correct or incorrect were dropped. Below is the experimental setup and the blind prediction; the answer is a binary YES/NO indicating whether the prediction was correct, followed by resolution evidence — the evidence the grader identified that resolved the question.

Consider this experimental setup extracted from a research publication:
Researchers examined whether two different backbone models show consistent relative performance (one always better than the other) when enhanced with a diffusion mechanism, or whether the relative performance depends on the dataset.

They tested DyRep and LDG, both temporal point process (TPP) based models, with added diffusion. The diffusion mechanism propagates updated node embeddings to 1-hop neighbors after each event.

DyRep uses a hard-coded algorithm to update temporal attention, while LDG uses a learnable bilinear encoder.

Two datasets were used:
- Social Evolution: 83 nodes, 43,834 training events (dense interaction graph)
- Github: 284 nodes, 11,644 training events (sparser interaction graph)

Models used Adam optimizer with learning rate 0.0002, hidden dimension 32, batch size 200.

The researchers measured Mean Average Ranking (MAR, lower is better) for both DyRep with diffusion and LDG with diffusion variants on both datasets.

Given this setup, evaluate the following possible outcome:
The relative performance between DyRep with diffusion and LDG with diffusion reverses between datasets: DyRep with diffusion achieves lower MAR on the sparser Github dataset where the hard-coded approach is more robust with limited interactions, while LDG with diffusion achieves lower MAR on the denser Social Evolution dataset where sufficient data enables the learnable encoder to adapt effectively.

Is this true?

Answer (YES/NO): NO